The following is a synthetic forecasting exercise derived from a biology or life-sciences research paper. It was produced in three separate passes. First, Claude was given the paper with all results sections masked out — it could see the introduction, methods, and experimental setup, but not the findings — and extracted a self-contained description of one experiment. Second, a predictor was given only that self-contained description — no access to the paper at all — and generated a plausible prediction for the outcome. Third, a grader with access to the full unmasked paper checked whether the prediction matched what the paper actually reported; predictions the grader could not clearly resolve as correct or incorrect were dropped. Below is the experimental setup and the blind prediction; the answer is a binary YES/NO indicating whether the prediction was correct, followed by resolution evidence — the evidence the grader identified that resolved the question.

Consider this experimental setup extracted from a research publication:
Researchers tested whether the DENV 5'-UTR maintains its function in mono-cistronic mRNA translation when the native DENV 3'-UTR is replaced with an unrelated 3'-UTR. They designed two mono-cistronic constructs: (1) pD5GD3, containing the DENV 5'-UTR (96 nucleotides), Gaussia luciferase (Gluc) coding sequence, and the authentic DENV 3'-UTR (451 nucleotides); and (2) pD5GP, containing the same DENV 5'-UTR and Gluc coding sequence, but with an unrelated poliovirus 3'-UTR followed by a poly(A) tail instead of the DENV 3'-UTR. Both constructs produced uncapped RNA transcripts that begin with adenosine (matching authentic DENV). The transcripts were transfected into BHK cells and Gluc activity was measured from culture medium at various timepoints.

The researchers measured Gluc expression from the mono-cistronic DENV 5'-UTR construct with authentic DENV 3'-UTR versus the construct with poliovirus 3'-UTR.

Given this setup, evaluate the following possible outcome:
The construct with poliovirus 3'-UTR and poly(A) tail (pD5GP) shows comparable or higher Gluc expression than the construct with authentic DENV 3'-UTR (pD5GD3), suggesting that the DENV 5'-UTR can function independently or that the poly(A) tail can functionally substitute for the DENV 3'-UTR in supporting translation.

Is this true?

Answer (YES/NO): NO